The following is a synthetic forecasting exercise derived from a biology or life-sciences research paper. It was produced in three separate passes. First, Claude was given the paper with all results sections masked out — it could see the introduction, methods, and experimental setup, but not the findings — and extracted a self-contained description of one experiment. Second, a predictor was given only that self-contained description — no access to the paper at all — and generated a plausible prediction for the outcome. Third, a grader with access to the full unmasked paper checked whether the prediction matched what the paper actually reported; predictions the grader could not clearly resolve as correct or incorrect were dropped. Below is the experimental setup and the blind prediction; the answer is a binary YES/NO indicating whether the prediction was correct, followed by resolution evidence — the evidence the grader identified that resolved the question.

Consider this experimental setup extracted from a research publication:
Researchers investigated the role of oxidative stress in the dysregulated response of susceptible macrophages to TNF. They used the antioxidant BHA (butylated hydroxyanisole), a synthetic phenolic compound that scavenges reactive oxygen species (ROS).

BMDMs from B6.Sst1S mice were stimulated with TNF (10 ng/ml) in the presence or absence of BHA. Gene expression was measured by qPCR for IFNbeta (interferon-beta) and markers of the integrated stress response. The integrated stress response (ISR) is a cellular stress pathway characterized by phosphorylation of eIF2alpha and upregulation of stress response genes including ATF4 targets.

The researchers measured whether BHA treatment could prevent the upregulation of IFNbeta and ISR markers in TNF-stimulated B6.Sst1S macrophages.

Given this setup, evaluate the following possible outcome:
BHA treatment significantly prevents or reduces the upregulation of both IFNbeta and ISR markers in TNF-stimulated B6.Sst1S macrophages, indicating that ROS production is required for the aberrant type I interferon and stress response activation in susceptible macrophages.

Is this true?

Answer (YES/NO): YES